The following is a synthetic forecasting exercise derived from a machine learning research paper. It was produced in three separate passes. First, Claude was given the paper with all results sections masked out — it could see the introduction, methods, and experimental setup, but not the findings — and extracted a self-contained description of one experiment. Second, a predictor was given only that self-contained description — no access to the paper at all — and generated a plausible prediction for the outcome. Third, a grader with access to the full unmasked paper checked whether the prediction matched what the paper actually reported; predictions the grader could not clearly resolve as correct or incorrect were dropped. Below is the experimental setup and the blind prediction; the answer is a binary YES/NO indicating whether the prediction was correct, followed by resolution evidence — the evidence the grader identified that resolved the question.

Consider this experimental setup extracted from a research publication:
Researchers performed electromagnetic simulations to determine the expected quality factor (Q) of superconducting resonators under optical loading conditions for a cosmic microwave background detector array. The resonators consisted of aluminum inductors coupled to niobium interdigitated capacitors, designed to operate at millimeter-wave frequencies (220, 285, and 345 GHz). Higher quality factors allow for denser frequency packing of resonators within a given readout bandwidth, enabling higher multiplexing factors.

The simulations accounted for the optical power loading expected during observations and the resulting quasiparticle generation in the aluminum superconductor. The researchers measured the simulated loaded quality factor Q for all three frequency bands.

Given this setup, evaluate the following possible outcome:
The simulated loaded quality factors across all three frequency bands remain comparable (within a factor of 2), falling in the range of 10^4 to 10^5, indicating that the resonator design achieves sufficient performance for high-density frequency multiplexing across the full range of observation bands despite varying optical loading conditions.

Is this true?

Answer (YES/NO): YES